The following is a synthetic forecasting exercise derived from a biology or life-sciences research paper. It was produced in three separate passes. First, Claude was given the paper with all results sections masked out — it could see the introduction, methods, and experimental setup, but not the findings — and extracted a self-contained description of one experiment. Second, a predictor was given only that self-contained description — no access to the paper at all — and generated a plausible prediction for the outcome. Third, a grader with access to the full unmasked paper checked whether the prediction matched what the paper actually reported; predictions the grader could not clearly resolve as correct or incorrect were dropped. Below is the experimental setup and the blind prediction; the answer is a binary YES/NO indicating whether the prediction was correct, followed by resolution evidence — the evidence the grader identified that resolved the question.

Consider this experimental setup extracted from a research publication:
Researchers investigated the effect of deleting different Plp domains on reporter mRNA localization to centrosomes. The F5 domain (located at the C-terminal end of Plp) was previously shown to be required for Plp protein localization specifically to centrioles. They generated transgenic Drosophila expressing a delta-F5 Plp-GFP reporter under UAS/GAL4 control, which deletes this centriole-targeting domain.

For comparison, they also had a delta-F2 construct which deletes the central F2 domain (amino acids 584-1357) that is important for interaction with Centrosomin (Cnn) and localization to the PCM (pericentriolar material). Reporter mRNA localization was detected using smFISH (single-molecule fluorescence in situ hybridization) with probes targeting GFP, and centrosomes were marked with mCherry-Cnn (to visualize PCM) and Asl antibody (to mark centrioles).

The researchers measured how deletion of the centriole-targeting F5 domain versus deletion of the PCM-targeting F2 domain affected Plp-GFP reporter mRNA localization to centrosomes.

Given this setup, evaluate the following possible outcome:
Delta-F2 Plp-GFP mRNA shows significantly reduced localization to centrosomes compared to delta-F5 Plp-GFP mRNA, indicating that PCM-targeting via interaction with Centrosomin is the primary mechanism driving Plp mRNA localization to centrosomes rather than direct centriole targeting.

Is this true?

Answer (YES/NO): YES